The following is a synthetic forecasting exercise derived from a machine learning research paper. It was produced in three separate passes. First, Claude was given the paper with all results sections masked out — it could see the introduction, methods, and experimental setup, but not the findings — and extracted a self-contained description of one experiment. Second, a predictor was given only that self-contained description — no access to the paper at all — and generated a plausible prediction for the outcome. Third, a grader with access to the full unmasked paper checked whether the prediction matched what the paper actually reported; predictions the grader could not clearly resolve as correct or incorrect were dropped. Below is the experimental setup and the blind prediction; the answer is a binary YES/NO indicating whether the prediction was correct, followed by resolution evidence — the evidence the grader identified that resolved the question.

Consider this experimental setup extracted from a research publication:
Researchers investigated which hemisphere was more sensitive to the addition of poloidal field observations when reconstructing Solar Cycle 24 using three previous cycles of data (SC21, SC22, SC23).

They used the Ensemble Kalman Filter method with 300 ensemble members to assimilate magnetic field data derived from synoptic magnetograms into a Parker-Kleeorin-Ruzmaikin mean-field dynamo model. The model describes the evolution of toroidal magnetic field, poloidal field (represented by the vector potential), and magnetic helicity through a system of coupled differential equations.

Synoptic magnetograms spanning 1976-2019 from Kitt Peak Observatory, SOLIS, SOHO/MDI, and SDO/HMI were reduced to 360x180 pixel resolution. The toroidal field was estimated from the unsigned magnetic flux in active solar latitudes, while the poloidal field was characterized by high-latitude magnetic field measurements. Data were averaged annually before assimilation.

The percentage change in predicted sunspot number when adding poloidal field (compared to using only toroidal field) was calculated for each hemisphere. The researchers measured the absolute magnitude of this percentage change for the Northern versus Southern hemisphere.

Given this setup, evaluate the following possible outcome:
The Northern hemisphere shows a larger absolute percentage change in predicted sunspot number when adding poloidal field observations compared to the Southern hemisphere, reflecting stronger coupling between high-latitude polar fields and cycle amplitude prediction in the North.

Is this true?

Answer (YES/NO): NO